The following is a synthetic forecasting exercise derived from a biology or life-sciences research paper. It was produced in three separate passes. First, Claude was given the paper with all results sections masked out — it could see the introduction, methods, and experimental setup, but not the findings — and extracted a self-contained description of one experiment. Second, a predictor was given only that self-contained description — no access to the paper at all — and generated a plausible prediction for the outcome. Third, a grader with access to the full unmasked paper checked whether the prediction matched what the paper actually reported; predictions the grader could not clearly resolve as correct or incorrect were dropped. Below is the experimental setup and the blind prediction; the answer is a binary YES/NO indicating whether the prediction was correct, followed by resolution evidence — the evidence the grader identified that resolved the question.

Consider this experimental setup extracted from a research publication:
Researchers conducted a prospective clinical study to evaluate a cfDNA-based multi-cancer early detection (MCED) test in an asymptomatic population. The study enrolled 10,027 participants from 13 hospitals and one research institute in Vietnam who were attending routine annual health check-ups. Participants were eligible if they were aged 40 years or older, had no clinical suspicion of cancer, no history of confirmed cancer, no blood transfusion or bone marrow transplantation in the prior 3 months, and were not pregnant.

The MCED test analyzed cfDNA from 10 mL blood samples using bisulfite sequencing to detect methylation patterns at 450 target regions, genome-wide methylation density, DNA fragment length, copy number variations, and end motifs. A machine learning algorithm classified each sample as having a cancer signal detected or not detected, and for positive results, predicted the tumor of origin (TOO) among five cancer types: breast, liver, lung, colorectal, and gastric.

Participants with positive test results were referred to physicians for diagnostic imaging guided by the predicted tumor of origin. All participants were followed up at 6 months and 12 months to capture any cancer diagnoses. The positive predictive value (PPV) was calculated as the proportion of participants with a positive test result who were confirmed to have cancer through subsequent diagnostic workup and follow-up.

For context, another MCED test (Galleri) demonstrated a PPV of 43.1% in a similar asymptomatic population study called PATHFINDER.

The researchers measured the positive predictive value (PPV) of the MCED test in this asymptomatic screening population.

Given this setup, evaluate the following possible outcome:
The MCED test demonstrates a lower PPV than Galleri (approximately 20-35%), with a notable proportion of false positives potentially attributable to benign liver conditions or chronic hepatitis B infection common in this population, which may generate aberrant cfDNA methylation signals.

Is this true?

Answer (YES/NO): NO